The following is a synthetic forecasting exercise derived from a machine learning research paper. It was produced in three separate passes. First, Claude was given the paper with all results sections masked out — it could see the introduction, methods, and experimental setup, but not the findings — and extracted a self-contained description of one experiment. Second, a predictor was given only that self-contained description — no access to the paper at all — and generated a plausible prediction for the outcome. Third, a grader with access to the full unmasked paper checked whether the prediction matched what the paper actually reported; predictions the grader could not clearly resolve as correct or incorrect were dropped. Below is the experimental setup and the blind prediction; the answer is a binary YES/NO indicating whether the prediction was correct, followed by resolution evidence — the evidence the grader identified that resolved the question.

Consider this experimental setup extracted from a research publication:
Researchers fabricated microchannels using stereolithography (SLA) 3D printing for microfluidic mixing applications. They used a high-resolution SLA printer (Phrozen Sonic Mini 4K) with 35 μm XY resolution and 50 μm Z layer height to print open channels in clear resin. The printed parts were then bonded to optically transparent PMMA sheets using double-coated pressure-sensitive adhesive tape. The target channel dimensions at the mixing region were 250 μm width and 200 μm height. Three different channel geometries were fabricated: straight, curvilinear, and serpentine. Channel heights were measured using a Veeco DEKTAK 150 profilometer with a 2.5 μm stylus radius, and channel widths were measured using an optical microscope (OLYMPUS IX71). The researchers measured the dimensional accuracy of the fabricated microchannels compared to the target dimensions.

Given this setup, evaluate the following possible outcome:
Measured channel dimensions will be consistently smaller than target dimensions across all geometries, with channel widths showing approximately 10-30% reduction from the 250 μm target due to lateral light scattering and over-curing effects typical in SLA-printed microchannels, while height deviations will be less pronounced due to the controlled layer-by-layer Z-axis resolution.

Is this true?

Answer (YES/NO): NO